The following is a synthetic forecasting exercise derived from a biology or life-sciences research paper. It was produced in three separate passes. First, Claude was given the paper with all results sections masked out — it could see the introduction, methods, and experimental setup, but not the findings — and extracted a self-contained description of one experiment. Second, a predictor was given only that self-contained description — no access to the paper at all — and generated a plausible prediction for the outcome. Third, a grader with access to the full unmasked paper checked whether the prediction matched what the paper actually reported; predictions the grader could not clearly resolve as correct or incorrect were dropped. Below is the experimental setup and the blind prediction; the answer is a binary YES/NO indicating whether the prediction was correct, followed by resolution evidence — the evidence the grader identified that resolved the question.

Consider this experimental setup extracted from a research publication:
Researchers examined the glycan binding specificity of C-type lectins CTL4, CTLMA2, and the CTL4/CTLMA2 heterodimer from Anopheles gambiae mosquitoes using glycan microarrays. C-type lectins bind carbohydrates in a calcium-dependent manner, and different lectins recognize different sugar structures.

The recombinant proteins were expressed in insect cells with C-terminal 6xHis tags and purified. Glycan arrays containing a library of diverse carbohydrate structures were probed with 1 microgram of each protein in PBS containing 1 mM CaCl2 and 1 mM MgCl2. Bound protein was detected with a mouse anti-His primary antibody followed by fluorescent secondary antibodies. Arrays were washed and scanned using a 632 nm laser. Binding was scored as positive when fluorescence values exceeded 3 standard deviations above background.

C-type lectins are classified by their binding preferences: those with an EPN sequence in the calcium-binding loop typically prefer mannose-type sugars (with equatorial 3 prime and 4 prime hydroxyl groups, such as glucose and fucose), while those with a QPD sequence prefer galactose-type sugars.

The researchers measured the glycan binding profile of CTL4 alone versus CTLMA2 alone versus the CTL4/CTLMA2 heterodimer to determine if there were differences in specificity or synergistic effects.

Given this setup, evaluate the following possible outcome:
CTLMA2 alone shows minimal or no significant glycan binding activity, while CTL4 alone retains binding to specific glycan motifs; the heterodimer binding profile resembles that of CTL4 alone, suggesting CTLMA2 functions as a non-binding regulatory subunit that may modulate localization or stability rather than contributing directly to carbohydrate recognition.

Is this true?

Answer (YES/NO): NO